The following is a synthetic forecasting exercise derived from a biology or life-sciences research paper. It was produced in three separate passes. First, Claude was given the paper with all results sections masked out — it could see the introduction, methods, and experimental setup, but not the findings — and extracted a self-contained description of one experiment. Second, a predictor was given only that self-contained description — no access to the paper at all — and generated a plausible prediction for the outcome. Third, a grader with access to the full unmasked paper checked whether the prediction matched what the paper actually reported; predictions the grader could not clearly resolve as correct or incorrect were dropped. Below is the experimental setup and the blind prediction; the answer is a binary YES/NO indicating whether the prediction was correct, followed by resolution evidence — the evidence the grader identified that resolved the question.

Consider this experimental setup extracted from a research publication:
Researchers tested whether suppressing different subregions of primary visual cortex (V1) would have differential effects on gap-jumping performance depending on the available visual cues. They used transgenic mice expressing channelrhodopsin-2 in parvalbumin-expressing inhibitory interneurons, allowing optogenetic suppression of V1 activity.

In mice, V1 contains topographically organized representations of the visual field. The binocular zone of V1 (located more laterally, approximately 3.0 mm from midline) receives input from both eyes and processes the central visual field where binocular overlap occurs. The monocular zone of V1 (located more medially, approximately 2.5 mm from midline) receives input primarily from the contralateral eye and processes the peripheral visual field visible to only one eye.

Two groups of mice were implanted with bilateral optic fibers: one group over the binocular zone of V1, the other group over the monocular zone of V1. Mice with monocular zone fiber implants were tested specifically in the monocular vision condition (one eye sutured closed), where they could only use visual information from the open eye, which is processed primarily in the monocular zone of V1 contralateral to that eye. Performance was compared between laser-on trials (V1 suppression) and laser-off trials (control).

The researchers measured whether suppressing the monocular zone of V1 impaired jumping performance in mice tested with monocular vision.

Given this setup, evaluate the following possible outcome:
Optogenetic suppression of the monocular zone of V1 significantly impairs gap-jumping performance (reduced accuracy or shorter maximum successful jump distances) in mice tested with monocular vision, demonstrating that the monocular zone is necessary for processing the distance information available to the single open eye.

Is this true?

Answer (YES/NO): NO